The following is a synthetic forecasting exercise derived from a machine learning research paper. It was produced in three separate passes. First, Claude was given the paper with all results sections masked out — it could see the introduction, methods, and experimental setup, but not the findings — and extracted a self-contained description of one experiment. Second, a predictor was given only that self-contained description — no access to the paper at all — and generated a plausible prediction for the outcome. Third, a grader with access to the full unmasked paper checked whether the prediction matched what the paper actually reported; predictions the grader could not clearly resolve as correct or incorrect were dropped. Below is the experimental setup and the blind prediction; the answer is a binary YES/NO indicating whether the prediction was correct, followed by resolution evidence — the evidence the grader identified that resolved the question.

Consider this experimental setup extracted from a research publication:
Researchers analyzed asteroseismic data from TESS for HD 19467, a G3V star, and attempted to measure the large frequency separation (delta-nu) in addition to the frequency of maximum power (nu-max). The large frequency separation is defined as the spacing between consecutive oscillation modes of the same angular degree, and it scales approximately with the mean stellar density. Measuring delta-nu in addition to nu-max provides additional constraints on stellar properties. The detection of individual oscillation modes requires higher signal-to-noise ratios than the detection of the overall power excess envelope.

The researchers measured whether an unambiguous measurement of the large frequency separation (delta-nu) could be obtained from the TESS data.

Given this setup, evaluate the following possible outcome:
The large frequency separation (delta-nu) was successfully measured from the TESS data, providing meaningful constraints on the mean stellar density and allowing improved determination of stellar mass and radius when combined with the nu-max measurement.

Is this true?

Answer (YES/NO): NO